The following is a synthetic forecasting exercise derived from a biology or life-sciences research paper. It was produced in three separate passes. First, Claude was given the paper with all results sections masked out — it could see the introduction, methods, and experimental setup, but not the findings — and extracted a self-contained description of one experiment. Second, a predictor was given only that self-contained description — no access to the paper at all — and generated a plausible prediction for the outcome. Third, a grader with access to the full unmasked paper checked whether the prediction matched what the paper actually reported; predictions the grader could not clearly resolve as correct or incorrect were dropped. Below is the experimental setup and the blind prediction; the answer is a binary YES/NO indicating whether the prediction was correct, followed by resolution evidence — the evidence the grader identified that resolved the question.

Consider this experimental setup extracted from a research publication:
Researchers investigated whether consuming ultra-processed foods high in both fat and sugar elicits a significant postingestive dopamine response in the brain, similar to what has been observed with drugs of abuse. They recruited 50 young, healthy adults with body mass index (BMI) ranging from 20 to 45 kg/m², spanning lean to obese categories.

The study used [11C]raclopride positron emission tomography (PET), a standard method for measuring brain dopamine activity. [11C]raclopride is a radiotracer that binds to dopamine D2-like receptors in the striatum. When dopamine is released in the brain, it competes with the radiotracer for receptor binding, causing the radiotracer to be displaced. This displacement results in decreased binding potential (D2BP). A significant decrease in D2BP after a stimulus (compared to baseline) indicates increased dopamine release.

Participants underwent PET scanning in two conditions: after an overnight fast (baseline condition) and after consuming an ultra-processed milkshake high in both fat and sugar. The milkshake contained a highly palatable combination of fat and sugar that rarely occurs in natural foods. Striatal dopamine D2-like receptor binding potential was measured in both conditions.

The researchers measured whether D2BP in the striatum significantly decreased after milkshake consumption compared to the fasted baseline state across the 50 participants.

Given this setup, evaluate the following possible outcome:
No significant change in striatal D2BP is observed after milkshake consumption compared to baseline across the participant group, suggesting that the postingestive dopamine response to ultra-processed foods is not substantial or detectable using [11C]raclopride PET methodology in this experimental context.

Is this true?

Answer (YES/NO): YES